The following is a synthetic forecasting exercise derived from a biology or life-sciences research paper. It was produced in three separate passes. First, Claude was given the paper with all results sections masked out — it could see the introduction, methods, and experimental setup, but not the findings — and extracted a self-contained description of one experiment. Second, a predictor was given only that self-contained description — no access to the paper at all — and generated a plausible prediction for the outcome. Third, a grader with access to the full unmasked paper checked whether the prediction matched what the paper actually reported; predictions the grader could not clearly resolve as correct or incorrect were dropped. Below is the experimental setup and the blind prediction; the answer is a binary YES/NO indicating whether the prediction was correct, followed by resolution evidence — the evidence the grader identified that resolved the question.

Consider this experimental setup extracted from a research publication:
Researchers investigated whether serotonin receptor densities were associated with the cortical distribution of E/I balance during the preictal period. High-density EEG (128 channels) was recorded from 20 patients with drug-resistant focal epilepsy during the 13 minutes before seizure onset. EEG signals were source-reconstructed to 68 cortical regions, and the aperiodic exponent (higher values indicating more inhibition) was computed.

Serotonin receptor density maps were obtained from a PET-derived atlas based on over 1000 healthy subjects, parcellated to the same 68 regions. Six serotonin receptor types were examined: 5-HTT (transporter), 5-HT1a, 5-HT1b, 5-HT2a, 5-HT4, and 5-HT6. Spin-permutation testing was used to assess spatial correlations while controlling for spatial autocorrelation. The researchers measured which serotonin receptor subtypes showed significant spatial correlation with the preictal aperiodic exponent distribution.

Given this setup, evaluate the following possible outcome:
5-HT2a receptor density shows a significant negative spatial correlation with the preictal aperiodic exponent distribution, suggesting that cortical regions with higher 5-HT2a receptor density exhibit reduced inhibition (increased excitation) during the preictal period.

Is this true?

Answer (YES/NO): NO